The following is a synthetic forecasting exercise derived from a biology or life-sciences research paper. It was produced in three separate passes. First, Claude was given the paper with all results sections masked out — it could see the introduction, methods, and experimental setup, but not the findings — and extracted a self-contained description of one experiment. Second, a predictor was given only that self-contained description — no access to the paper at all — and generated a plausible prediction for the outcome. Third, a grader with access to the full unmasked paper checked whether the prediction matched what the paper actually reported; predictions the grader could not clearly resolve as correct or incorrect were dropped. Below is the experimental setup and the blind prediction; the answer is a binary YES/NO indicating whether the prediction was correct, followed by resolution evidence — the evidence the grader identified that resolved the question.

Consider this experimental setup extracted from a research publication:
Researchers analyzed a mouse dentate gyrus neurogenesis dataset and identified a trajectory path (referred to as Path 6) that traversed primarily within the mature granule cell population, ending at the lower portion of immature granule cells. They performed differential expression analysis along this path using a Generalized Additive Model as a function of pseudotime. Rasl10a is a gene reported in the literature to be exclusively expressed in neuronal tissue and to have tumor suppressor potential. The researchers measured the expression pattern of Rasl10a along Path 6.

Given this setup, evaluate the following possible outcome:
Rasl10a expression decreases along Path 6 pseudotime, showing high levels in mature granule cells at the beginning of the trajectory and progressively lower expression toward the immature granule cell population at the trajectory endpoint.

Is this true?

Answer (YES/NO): YES